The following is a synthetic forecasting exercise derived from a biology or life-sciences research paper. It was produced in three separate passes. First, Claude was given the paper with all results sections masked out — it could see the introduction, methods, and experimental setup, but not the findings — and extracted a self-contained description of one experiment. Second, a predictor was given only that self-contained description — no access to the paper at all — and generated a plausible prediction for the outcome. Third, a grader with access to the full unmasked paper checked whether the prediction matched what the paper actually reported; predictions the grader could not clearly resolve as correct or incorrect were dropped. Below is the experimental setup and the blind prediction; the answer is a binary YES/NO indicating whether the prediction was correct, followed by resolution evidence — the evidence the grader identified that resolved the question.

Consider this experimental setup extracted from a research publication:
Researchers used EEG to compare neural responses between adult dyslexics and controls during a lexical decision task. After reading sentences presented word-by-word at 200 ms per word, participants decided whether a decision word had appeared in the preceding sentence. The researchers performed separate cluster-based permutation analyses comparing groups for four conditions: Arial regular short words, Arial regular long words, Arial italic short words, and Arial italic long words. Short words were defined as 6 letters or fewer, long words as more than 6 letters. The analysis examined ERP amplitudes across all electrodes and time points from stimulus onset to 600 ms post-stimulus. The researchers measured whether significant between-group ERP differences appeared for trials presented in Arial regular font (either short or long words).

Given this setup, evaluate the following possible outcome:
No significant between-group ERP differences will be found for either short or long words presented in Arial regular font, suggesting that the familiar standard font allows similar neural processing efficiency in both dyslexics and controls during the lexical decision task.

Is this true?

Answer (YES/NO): YES